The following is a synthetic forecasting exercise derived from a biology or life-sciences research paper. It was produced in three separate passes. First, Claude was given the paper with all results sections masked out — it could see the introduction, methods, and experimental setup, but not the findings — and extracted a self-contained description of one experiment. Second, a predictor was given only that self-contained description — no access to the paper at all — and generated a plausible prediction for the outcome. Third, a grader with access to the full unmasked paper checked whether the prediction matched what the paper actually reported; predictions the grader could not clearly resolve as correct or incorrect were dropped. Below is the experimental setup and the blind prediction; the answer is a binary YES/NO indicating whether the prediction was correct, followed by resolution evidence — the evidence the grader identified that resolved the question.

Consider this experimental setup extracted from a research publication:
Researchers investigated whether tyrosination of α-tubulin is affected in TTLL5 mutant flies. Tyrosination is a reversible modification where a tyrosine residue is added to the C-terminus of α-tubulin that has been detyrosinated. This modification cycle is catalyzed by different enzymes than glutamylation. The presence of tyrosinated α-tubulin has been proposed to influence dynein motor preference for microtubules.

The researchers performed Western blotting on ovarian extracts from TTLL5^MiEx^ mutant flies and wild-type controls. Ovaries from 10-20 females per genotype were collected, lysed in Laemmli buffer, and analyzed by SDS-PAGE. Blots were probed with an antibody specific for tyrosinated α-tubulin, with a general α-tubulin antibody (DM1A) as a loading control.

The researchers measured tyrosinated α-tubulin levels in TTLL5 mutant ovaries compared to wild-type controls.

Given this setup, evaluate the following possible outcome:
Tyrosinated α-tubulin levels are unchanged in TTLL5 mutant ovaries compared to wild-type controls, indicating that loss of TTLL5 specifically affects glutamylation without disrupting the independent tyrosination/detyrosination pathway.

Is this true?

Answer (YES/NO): YES